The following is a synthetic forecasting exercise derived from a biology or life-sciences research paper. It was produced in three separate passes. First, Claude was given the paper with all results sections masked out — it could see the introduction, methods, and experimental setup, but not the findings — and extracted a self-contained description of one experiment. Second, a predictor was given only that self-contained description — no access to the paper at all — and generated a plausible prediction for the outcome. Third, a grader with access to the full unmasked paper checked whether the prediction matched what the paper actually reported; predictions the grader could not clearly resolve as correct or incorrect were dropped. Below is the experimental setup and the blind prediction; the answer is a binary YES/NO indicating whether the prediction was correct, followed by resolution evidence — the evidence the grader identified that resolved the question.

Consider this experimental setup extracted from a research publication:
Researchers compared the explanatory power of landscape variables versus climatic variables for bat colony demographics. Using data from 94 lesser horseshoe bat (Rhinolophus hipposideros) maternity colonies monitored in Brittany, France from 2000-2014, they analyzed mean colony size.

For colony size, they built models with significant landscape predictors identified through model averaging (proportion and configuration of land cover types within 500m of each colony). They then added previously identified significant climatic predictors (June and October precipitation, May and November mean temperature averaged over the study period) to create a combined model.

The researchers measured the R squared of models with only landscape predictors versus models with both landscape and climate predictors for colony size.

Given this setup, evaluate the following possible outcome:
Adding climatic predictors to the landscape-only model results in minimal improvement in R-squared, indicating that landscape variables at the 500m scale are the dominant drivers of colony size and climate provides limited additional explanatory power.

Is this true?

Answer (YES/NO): NO